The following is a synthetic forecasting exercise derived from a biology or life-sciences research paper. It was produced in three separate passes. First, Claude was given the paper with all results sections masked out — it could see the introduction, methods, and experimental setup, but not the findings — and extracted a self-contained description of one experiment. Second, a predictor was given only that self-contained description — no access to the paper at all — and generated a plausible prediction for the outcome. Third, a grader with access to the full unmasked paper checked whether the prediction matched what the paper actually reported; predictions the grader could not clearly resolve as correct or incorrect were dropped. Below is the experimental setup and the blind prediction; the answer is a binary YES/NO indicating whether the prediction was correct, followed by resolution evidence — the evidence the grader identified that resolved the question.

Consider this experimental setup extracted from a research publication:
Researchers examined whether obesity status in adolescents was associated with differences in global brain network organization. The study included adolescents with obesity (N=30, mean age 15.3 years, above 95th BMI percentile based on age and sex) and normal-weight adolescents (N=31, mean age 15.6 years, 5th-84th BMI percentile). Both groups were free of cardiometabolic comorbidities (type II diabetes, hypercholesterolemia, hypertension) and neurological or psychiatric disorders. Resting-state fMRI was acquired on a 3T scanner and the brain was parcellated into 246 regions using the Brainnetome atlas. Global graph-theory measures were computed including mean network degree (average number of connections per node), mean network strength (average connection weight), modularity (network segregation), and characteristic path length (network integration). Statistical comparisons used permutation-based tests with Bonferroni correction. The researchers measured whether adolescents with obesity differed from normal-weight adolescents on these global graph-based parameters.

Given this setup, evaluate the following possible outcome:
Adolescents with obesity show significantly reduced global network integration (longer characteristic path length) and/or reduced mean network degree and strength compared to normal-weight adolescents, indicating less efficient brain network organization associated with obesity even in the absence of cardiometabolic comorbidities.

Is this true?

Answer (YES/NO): NO